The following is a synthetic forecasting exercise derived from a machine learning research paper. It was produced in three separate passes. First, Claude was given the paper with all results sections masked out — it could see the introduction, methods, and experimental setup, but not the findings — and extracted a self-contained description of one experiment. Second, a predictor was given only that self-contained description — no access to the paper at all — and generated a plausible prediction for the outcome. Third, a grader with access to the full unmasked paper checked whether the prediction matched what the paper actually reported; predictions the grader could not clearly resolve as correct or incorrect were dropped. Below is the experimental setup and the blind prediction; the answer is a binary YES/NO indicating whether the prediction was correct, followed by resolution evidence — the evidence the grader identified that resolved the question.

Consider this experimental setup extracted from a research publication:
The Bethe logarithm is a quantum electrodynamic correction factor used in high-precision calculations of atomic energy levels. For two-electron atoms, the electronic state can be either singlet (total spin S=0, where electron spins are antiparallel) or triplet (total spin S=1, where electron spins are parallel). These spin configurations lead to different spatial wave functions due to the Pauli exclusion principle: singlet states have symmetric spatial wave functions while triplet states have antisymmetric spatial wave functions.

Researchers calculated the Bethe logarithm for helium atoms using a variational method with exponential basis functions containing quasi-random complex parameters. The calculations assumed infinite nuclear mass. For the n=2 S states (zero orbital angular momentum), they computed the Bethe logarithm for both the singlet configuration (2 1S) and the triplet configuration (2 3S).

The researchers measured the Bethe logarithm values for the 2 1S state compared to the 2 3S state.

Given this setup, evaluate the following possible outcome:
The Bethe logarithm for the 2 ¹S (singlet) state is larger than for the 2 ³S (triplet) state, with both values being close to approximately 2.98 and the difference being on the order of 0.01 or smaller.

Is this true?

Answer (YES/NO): NO